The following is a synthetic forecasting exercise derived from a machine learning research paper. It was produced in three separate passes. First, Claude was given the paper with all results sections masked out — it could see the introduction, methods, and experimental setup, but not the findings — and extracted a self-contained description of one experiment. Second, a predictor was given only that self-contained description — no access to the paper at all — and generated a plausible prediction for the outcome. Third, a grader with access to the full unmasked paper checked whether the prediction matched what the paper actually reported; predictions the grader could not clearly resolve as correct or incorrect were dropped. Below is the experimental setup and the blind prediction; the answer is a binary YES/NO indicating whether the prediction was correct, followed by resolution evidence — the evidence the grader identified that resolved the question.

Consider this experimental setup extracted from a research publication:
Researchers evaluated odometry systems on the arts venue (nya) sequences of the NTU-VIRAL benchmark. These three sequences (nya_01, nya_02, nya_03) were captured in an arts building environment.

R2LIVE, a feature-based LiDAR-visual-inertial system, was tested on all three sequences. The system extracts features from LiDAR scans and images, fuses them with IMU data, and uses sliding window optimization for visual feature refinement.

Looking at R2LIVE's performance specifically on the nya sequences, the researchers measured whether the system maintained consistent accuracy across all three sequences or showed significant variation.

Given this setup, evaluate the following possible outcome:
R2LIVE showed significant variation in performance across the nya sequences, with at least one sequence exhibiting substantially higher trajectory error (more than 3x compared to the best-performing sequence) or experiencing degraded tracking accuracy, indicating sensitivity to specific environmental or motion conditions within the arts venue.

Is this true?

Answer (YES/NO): YES